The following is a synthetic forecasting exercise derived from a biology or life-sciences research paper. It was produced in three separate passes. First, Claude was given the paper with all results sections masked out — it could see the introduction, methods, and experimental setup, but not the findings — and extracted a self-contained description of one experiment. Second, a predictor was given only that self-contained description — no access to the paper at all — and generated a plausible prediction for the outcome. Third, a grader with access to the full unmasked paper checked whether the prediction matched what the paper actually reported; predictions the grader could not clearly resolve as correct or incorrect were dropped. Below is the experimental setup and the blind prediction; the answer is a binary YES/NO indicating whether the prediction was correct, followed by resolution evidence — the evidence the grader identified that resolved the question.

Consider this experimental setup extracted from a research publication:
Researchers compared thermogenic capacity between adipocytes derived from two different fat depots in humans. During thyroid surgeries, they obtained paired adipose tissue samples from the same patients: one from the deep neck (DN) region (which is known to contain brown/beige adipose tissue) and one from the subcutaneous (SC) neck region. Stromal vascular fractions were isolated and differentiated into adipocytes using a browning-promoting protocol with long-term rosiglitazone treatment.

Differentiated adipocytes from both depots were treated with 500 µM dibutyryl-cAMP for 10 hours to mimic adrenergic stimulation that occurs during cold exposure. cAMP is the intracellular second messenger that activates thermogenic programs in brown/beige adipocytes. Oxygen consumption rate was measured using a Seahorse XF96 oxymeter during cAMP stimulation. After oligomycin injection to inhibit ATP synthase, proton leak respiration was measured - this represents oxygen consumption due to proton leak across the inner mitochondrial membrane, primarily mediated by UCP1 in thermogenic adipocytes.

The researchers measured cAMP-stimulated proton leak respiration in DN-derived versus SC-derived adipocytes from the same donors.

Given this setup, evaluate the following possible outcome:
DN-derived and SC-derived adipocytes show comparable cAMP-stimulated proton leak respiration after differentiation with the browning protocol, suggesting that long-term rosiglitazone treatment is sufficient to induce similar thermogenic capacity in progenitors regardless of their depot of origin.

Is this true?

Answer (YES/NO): NO